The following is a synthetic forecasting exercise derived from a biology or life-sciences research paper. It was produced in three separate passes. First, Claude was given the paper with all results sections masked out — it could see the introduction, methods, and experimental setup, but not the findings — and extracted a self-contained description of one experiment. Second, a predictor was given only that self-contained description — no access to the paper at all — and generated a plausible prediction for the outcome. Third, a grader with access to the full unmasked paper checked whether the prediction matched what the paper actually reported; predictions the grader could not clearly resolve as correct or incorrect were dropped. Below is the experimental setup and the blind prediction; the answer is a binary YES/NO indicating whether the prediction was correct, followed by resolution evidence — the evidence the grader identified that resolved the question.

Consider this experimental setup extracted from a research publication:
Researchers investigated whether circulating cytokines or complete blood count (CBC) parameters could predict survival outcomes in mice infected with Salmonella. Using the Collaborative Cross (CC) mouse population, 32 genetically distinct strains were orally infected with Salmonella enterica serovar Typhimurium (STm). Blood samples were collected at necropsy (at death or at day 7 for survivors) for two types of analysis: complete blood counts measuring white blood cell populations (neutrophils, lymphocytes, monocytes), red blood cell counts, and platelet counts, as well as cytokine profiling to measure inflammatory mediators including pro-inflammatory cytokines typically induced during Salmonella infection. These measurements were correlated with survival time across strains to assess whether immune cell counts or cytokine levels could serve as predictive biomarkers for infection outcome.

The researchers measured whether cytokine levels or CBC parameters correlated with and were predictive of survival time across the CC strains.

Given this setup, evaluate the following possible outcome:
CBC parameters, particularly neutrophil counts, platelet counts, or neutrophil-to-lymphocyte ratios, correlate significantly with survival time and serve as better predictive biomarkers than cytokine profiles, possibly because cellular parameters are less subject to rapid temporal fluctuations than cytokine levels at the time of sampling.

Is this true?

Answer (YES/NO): NO